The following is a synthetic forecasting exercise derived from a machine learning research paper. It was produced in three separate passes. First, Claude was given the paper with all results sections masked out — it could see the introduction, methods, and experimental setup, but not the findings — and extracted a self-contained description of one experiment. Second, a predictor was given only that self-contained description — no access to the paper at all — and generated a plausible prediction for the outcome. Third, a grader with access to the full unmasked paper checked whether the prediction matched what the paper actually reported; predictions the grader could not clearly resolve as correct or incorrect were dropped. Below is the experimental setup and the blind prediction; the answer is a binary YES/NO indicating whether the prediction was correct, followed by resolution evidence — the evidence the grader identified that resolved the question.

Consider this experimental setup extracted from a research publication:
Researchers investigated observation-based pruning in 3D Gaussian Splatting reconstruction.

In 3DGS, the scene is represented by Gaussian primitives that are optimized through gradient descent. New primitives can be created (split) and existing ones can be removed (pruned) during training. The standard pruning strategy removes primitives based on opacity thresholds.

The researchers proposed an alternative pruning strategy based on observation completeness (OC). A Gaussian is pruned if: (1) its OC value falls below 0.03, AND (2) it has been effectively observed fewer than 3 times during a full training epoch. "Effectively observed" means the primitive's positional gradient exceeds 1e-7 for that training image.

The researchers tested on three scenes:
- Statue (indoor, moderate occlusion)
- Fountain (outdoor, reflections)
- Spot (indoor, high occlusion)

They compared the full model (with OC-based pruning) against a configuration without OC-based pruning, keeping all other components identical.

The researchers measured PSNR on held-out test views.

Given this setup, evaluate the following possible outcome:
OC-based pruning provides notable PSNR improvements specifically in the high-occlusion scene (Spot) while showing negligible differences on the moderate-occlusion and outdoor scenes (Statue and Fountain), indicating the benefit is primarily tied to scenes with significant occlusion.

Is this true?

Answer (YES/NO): NO